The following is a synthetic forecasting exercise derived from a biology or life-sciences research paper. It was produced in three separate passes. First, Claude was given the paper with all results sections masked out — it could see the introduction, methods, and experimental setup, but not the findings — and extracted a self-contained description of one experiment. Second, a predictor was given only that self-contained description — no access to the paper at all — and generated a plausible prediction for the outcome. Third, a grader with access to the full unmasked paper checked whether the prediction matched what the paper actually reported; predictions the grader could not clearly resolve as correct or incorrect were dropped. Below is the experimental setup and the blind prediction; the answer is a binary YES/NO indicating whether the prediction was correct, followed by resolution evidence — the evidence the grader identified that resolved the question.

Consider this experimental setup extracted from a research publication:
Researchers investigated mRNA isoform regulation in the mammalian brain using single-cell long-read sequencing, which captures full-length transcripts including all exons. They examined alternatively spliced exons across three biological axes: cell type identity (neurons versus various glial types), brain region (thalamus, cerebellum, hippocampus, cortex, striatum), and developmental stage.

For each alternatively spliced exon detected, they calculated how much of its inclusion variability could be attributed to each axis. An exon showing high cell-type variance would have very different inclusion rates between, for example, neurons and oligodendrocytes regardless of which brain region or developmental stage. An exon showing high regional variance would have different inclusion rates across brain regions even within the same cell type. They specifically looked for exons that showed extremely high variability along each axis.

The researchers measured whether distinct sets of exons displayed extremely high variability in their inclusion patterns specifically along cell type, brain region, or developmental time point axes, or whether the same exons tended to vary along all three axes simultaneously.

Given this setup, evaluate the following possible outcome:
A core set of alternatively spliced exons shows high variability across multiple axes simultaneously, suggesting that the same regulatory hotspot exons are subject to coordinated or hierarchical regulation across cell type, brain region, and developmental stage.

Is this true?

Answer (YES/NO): NO